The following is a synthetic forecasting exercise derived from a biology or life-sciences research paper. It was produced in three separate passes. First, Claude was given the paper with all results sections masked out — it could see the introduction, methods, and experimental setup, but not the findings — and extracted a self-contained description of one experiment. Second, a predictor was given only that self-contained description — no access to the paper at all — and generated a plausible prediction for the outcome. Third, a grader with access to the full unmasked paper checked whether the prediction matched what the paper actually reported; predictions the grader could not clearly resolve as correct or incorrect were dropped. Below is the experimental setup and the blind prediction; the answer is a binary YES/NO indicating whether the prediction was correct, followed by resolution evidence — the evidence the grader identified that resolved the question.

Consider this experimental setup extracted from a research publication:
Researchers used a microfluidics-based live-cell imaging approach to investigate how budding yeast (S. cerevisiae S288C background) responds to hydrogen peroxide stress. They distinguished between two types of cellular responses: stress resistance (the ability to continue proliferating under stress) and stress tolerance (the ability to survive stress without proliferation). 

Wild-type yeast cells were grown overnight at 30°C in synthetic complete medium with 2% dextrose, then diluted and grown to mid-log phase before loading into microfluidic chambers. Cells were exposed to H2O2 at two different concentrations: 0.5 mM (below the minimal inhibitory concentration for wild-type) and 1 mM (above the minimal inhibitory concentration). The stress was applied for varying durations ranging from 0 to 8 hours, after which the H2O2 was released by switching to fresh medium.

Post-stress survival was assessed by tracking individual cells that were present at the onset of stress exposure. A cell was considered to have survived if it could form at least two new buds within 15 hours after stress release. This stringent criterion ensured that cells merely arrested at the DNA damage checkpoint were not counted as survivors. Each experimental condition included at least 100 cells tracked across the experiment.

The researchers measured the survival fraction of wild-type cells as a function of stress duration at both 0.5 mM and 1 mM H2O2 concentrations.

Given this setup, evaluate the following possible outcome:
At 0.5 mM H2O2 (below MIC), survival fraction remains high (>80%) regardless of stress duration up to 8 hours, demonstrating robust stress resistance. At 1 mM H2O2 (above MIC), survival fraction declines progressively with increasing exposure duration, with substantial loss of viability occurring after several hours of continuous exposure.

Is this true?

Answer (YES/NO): NO